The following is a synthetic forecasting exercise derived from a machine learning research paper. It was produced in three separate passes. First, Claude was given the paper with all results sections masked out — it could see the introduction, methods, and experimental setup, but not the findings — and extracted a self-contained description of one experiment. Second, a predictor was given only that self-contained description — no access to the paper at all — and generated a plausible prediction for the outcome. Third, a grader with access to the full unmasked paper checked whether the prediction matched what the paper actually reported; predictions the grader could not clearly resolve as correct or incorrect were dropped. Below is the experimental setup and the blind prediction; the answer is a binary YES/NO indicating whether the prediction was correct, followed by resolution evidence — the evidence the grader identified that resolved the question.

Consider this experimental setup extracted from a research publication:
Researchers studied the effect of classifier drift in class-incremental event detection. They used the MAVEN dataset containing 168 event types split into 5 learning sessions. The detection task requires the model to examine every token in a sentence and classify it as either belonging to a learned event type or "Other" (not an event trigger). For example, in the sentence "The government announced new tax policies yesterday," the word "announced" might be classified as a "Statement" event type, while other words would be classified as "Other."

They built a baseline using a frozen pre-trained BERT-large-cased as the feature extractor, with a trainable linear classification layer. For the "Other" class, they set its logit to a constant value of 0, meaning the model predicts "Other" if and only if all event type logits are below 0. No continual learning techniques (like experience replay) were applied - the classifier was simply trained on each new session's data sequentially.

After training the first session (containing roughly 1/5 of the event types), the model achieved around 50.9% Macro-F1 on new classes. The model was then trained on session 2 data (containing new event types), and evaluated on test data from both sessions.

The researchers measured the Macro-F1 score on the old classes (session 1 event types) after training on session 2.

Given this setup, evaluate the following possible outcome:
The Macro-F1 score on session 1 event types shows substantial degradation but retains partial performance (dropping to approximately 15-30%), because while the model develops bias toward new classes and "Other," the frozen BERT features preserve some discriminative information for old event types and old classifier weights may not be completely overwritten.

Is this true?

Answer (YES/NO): NO